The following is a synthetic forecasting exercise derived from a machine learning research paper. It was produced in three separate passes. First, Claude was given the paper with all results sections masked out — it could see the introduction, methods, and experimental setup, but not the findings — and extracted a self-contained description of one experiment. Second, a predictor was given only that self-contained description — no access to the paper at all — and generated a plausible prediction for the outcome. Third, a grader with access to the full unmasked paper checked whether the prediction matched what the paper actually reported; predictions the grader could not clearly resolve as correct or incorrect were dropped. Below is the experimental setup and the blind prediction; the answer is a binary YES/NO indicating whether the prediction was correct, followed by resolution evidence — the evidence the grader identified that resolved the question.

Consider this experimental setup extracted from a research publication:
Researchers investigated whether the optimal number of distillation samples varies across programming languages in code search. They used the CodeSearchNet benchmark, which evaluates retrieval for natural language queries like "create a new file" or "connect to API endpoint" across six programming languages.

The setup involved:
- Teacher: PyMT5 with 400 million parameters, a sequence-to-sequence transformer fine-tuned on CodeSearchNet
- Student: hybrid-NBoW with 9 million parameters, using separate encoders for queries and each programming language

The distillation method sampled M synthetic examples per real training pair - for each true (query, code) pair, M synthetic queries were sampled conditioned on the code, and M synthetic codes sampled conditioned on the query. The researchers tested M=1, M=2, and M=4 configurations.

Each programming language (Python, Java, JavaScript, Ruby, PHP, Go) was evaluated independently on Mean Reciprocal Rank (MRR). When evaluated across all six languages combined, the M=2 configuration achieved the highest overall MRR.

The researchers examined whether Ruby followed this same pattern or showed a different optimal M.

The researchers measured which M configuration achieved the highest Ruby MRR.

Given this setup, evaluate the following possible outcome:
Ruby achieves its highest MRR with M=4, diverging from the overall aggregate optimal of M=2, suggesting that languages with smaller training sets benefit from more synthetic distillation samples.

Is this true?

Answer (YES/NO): NO